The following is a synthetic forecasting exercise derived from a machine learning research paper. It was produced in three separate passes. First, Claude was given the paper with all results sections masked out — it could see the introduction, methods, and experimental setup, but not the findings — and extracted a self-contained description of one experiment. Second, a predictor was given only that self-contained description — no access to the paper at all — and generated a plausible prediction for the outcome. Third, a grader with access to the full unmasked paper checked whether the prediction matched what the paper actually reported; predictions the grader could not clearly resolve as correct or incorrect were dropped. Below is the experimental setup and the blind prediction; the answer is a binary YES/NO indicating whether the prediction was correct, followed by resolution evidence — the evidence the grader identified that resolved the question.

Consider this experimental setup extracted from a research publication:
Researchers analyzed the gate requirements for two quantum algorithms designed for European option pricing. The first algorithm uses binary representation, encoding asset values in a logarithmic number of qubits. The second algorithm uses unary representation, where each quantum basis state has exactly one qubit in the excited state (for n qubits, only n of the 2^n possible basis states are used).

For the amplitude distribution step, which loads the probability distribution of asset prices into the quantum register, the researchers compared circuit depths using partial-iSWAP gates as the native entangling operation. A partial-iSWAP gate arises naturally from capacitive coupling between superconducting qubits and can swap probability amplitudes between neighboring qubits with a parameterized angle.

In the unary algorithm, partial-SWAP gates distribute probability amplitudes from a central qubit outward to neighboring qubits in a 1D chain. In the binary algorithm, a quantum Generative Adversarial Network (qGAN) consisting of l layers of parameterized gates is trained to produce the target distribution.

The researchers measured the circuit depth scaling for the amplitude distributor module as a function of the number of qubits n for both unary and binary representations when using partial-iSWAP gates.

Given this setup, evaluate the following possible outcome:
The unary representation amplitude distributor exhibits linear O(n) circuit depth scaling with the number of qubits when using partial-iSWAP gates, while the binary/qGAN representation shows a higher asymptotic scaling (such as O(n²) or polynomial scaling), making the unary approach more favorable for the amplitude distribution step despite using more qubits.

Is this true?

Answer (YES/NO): NO